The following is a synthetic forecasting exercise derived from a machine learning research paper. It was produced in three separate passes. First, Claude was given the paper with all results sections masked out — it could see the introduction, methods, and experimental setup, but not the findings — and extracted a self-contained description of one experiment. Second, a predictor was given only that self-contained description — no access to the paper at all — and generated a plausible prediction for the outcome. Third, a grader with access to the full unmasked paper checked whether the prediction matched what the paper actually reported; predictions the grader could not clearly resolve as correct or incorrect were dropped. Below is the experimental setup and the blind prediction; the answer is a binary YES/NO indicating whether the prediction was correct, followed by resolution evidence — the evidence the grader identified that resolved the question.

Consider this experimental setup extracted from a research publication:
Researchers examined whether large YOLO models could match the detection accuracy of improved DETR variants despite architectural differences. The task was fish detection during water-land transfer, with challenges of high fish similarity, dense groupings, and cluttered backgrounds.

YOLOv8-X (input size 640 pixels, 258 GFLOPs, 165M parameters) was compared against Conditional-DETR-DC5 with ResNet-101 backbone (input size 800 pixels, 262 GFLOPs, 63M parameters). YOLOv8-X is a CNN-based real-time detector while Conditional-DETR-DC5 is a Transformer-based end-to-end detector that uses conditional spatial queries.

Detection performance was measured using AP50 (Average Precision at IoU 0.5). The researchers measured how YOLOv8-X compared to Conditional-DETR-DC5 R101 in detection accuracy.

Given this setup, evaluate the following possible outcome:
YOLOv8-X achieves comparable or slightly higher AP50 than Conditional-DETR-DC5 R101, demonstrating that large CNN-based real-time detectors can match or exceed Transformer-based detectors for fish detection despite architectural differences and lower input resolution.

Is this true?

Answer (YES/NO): YES